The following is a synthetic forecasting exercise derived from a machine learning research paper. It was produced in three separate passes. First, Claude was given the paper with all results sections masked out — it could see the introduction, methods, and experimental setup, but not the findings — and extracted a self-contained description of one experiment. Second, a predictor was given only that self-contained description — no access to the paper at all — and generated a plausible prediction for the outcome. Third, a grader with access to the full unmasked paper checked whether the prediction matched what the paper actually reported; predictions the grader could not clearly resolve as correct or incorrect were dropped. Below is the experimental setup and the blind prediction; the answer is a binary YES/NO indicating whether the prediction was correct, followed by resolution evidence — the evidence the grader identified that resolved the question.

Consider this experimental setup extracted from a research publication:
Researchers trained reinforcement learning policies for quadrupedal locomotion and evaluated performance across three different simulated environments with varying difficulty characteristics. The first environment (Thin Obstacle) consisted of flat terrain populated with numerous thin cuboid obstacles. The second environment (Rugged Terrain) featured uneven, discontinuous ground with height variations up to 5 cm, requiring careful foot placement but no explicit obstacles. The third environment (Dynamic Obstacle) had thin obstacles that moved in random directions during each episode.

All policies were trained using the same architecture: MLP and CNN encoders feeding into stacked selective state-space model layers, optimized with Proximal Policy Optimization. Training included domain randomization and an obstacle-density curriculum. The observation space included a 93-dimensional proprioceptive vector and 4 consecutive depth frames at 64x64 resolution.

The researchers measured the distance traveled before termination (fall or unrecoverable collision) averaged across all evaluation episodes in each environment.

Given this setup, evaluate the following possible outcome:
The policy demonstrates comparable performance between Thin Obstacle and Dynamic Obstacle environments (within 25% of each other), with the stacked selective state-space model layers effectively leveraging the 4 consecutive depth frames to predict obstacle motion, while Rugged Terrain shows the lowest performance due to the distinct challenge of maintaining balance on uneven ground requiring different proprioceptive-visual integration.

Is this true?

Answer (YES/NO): YES